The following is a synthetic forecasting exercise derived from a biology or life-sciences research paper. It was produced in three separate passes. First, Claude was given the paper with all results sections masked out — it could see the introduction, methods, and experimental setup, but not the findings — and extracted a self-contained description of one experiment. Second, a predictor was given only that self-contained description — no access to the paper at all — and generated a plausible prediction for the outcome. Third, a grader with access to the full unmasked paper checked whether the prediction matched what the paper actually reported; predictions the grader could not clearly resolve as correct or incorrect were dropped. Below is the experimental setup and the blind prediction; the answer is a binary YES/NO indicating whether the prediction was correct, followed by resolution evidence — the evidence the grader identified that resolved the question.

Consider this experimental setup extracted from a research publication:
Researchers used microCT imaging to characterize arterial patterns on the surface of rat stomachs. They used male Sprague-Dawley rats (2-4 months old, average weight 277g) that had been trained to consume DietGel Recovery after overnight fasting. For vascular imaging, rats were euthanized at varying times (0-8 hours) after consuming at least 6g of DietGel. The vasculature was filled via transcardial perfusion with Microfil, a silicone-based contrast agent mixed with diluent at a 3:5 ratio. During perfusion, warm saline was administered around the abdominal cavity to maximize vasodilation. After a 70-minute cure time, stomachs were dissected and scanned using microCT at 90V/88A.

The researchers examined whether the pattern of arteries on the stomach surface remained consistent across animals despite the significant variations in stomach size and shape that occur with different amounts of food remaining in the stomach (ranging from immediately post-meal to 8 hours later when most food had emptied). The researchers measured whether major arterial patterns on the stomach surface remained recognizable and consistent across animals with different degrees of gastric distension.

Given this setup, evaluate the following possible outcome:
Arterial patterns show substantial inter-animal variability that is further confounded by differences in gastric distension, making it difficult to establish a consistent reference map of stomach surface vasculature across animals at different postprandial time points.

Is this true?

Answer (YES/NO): NO